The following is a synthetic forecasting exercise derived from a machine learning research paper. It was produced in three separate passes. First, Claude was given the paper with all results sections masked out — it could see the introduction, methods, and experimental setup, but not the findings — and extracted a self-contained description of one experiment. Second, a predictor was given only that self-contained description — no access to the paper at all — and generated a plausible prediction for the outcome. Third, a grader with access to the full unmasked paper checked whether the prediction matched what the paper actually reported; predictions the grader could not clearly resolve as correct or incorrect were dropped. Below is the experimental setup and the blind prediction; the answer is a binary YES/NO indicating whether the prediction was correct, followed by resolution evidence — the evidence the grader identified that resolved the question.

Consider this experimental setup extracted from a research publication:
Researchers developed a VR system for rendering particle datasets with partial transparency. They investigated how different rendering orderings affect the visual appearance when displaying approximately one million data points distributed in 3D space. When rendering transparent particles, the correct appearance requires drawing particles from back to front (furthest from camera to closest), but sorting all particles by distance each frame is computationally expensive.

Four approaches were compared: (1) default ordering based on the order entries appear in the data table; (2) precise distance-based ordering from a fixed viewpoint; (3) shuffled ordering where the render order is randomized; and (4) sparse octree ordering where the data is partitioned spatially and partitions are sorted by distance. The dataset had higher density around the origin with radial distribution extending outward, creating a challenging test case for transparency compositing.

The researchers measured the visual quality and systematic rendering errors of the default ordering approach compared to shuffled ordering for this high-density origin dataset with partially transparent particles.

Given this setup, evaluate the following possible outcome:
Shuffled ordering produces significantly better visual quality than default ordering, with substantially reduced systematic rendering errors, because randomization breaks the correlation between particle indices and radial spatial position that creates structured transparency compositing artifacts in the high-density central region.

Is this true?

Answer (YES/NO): YES